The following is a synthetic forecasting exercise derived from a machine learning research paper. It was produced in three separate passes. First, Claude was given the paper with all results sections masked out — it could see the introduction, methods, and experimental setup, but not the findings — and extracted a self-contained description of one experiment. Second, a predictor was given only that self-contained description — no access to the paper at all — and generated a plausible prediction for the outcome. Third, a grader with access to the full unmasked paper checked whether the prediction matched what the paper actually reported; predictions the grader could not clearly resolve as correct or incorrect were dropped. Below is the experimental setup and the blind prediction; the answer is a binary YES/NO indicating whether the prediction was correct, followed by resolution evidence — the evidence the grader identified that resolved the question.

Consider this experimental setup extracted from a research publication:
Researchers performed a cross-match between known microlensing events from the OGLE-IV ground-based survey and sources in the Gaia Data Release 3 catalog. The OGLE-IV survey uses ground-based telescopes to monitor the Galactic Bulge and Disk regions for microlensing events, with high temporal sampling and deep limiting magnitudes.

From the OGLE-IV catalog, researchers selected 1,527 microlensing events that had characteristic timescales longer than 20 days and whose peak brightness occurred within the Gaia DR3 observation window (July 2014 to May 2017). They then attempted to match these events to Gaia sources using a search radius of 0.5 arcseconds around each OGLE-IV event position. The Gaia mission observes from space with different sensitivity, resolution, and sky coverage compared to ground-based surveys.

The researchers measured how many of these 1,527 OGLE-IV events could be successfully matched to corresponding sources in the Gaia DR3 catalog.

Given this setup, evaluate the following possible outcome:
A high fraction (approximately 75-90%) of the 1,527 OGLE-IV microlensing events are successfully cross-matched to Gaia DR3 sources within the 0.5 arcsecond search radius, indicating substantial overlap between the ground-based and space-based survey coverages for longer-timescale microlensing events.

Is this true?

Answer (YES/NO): NO